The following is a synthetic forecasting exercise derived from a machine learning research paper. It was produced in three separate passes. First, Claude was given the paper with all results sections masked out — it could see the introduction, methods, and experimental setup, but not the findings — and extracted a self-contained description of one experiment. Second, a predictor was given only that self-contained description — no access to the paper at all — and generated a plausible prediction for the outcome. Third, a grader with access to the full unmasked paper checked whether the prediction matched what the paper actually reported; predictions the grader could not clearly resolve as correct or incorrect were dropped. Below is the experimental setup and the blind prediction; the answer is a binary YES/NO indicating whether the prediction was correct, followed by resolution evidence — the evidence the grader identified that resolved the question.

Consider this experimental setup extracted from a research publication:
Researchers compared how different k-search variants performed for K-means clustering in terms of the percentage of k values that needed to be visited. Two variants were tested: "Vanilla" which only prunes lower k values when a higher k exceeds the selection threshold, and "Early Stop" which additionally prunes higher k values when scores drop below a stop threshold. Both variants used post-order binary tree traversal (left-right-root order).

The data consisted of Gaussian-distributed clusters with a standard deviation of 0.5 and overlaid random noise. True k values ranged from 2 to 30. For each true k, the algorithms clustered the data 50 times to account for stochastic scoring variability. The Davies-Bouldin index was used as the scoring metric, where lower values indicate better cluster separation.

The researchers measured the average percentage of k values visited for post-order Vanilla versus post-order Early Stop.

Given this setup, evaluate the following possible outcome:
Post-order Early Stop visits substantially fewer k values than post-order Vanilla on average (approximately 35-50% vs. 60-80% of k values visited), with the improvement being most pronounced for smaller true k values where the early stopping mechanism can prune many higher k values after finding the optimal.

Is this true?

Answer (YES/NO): NO